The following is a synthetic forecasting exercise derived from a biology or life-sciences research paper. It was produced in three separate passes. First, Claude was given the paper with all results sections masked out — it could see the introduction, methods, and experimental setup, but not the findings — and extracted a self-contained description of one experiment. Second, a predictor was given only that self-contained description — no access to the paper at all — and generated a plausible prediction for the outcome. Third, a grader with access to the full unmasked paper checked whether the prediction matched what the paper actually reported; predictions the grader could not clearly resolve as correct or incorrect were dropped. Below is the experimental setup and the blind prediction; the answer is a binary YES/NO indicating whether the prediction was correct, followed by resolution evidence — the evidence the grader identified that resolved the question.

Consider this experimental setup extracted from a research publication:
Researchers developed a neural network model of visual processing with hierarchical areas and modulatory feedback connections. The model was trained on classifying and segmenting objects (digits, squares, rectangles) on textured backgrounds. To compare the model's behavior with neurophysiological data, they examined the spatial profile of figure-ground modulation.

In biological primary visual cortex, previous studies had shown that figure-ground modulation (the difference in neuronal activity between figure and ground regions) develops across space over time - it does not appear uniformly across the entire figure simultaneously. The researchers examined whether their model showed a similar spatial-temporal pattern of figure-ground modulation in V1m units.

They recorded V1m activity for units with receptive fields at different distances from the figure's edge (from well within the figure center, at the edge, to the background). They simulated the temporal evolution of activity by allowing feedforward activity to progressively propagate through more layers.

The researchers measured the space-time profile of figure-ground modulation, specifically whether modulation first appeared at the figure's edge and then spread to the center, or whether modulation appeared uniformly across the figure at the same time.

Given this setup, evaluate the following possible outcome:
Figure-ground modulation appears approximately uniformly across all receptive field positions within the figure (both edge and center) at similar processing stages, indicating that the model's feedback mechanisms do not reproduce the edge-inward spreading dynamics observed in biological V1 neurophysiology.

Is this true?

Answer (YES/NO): NO